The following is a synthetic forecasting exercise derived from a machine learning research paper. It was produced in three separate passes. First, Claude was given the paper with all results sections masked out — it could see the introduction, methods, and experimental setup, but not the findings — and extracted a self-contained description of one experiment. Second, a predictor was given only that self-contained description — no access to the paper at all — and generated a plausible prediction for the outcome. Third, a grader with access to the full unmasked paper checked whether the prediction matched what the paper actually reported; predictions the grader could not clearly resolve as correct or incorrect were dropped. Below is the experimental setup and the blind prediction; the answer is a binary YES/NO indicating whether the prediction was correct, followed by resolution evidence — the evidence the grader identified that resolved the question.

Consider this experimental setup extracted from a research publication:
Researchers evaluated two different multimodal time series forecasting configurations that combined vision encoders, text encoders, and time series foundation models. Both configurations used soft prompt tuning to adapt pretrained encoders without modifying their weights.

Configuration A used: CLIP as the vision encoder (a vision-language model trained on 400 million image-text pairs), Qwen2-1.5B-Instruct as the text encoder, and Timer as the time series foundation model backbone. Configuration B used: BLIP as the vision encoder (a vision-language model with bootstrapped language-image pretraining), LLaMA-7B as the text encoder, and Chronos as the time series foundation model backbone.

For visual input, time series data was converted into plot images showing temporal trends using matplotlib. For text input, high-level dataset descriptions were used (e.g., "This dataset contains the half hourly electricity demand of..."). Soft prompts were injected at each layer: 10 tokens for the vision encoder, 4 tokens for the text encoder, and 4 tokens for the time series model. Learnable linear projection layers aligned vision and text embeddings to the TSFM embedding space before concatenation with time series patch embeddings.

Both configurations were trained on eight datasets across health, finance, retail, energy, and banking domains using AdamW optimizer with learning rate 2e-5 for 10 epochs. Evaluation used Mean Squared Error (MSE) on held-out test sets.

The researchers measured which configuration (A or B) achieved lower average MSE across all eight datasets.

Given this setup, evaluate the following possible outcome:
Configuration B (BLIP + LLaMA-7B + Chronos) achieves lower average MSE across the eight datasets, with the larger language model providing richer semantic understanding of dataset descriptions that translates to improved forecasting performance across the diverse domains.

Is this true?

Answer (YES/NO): NO